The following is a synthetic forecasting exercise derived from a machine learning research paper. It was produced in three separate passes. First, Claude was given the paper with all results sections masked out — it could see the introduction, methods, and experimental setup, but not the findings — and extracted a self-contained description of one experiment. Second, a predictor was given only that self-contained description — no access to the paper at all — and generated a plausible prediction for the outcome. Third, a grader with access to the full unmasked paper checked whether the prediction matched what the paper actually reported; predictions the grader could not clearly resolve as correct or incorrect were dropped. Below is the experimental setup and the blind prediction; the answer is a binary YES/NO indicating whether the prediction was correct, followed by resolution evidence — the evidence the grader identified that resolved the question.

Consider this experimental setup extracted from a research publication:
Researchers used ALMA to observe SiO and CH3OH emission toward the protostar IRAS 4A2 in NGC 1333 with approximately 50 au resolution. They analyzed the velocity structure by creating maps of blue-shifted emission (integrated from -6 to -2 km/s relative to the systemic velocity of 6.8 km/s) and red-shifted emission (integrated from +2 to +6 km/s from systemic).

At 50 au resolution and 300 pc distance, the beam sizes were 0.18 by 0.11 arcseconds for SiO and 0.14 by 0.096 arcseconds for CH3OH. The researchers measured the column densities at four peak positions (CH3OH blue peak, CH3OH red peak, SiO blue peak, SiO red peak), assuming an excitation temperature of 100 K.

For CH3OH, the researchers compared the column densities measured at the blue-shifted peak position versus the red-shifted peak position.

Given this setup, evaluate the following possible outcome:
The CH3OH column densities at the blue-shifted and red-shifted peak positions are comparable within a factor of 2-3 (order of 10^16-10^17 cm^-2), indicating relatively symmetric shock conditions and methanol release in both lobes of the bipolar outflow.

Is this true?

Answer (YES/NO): YES